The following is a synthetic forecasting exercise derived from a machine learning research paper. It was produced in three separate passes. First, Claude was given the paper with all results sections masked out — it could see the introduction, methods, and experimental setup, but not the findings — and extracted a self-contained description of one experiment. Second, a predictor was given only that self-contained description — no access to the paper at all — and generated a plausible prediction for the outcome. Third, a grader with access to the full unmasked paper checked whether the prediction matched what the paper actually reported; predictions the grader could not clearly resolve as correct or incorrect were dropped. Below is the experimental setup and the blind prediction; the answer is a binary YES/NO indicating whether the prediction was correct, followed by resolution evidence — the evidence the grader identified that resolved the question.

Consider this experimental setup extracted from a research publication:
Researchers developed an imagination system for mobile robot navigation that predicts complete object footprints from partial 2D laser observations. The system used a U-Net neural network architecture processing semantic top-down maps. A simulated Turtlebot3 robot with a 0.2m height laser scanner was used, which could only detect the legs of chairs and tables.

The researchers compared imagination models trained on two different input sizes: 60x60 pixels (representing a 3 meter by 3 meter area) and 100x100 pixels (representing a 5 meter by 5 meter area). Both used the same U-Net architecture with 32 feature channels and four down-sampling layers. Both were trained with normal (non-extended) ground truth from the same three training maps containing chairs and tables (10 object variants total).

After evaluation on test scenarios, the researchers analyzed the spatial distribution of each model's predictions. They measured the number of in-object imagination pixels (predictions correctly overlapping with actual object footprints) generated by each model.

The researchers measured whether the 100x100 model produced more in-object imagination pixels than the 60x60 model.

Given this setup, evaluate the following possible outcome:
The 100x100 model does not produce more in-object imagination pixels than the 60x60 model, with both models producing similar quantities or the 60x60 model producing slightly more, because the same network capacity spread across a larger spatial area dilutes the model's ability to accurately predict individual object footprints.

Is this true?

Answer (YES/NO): YES